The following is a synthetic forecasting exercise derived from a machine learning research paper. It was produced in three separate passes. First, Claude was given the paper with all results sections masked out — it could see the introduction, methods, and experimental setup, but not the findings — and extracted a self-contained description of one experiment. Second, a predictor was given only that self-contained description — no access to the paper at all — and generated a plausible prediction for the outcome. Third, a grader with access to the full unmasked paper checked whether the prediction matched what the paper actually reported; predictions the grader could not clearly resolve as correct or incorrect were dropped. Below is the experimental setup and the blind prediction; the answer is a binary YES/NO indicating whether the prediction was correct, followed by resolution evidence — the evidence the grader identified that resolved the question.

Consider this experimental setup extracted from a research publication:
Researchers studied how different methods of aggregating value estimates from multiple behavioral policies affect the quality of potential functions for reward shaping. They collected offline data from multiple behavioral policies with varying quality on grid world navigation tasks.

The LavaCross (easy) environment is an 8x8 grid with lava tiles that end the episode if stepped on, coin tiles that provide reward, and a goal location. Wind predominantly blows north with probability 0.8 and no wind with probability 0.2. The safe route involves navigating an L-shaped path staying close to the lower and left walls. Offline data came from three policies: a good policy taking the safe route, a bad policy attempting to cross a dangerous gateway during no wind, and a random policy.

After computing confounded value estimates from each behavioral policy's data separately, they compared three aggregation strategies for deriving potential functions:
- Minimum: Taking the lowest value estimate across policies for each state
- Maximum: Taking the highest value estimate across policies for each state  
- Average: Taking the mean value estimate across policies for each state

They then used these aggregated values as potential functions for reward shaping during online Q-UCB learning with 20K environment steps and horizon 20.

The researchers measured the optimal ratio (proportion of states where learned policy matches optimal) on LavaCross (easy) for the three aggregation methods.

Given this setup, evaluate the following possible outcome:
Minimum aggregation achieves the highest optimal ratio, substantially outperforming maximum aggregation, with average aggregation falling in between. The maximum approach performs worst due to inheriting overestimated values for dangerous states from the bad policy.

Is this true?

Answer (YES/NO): NO